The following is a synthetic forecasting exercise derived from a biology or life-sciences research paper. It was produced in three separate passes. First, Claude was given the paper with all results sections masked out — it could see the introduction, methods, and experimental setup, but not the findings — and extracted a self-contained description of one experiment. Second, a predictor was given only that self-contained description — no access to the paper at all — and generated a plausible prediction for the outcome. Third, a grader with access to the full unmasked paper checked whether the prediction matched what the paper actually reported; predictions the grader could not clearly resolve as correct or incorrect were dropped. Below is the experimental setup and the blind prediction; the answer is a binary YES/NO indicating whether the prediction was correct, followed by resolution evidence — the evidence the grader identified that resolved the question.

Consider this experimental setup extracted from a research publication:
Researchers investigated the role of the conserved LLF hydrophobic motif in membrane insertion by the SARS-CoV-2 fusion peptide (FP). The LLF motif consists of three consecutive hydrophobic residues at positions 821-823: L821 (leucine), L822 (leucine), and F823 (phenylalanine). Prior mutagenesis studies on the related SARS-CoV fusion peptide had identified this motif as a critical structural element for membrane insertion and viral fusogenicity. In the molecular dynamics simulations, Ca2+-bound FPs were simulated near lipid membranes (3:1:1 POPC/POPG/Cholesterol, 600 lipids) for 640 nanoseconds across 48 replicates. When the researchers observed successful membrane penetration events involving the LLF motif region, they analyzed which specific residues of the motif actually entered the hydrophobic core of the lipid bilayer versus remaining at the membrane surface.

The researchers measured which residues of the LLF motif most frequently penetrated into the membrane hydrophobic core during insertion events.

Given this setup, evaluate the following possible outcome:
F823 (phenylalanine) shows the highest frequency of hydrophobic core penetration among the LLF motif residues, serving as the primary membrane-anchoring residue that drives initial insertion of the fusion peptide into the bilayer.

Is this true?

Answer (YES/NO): NO